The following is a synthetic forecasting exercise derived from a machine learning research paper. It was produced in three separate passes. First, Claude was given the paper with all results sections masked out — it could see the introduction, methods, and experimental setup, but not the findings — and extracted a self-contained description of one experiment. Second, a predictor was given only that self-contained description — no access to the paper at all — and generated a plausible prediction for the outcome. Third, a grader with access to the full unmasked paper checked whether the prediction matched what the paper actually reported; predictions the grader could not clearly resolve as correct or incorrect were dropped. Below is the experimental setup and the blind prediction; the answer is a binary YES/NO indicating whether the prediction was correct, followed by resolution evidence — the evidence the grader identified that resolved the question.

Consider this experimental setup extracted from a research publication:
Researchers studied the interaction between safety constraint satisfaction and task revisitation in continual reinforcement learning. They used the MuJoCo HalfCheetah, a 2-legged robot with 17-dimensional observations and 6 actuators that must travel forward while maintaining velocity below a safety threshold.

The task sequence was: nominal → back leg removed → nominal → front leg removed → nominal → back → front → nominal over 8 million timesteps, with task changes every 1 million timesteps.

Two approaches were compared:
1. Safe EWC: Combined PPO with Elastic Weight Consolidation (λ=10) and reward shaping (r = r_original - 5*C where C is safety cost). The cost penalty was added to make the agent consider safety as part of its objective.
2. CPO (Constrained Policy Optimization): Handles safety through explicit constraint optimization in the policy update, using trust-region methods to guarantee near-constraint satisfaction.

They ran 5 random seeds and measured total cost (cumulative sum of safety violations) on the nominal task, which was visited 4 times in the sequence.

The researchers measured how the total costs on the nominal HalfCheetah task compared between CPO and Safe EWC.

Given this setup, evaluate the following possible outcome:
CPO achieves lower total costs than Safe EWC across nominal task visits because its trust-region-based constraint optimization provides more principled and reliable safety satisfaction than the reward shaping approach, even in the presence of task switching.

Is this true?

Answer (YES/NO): NO